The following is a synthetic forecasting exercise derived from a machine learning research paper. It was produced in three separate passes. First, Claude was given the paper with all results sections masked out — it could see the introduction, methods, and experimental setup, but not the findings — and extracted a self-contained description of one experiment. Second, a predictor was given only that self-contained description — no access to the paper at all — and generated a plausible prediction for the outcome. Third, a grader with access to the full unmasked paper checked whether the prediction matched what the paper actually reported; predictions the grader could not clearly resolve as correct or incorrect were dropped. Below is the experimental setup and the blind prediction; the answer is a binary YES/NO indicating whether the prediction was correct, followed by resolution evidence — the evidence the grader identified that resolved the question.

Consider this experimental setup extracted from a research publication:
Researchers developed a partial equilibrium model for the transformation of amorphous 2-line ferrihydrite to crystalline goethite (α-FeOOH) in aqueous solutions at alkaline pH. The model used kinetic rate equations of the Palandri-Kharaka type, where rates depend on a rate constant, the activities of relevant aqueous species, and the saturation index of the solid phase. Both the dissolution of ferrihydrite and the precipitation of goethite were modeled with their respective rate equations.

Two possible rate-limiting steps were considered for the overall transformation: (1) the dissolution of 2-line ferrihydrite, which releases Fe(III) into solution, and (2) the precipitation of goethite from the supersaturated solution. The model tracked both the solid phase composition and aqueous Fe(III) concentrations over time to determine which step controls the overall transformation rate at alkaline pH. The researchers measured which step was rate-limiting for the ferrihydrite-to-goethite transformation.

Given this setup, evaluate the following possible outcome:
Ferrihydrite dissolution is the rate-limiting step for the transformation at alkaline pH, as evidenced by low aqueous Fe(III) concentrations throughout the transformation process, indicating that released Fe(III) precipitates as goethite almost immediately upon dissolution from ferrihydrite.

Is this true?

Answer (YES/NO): YES